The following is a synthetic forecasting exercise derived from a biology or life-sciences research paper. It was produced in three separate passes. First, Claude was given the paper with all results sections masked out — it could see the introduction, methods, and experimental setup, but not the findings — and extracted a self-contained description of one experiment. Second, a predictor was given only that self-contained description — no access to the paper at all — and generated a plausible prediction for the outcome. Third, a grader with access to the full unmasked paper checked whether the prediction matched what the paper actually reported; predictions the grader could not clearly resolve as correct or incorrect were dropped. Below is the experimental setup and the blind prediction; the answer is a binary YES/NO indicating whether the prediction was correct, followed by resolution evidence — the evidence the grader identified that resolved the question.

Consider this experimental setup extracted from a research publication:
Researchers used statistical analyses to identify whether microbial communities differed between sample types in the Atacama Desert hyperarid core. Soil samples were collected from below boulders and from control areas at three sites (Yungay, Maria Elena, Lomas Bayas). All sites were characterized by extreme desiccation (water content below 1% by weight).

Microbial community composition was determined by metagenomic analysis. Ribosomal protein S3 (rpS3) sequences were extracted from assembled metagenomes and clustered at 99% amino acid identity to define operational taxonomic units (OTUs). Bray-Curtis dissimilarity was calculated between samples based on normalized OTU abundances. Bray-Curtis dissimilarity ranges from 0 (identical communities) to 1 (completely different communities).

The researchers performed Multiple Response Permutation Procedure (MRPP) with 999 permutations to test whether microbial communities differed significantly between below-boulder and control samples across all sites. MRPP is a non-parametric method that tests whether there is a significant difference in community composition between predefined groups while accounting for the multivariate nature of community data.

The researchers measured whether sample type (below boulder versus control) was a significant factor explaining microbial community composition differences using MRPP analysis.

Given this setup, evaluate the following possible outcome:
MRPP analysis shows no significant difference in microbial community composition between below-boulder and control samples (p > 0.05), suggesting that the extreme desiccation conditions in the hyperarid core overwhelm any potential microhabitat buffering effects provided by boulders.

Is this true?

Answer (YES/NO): NO